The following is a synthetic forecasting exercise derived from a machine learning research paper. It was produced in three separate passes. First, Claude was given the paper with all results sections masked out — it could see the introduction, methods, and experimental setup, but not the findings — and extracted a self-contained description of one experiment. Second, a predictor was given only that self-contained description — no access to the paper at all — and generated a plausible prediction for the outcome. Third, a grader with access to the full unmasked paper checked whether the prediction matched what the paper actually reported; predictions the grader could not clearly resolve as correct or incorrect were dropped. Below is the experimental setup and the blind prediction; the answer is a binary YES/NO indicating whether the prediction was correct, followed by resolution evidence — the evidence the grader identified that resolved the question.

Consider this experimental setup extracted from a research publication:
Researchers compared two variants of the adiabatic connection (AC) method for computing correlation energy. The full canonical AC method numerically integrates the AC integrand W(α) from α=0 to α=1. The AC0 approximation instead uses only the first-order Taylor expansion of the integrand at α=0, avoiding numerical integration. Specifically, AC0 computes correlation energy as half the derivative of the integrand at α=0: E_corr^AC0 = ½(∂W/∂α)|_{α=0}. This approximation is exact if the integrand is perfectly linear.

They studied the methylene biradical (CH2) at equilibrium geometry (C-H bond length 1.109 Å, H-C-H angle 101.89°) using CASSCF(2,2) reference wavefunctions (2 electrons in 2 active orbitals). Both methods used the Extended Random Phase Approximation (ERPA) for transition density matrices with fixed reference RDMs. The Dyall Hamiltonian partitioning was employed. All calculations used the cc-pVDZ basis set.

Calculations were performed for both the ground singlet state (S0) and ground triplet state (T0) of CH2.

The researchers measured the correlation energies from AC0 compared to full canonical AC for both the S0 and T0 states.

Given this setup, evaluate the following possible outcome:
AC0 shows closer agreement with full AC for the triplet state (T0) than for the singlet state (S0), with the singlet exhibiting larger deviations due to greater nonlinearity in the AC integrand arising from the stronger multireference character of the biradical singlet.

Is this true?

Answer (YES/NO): NO